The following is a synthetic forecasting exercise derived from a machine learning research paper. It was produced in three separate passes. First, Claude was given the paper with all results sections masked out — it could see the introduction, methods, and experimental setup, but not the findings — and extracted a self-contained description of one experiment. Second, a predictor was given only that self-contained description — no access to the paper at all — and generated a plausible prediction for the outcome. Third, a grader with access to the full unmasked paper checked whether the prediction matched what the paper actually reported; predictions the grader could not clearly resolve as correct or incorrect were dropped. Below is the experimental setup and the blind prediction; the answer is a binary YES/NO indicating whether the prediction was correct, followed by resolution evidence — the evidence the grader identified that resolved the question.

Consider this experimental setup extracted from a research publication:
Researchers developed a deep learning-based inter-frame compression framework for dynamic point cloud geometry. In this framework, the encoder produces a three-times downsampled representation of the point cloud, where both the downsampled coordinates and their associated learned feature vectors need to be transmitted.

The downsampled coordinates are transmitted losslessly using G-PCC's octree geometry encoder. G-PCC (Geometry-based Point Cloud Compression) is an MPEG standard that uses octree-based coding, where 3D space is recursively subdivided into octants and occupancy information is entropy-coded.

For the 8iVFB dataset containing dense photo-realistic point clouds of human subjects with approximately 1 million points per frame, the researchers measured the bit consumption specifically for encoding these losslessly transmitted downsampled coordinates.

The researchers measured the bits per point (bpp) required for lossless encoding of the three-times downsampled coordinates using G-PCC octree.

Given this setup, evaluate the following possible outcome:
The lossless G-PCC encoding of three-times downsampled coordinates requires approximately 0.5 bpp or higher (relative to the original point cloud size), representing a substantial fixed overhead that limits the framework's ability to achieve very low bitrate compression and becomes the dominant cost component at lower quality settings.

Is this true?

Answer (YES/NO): NO